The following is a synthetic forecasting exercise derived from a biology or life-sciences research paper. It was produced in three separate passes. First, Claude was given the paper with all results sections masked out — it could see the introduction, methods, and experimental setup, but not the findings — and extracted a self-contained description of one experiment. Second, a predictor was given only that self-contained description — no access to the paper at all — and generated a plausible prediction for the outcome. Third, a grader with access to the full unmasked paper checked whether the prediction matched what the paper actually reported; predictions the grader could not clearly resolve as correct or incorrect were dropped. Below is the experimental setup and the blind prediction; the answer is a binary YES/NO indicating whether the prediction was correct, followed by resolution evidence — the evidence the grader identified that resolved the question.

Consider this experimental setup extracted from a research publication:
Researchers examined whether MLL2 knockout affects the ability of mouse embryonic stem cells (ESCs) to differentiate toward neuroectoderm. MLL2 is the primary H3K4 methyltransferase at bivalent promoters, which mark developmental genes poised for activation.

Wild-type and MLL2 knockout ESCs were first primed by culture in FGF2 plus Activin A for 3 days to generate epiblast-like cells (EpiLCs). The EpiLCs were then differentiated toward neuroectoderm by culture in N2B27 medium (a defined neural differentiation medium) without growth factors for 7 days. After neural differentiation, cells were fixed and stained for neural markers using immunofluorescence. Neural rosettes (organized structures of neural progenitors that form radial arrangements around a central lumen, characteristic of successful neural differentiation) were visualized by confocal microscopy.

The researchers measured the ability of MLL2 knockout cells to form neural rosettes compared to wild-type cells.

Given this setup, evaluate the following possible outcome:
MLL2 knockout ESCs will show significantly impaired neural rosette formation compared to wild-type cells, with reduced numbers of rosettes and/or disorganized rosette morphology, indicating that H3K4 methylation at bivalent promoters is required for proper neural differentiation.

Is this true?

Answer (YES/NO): NO